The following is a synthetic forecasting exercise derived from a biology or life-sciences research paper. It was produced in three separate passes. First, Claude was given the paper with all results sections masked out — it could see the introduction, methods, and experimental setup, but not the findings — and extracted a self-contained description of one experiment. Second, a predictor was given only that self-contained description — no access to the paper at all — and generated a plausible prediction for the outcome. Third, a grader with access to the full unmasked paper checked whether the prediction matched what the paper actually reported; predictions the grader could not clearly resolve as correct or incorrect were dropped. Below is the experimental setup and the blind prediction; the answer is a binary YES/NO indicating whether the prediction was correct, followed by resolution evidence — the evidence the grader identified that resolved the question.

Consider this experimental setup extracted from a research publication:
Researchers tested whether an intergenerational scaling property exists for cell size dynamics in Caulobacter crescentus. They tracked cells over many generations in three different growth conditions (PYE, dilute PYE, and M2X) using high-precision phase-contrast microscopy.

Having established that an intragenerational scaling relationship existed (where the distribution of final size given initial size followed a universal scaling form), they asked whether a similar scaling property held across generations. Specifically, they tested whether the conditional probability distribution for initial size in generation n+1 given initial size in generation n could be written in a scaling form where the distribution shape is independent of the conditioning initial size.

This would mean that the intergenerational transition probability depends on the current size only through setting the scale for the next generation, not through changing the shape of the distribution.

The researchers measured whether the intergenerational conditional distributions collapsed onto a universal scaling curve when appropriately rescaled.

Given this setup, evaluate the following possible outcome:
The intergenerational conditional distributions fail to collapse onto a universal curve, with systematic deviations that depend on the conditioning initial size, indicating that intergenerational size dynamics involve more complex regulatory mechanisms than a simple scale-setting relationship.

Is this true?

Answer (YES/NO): NO